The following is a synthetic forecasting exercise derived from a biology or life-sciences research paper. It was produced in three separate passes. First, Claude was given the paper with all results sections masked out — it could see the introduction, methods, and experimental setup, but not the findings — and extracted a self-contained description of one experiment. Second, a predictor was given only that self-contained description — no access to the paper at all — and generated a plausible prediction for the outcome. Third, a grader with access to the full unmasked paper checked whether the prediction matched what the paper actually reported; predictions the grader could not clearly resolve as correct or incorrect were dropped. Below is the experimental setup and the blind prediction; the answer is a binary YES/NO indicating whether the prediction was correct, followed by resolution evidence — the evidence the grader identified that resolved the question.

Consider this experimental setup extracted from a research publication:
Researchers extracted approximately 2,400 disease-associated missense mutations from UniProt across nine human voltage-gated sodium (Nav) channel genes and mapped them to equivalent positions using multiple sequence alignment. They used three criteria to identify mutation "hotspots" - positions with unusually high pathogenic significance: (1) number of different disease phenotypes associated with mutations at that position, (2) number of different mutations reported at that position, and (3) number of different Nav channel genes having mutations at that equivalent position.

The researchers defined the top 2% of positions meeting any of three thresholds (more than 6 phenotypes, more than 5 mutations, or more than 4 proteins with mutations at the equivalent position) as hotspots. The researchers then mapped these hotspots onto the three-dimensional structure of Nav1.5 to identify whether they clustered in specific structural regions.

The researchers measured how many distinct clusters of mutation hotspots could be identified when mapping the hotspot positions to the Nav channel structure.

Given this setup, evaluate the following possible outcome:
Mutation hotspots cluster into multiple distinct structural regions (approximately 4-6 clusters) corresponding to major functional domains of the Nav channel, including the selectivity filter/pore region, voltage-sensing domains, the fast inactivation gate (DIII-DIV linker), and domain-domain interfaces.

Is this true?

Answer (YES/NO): NO